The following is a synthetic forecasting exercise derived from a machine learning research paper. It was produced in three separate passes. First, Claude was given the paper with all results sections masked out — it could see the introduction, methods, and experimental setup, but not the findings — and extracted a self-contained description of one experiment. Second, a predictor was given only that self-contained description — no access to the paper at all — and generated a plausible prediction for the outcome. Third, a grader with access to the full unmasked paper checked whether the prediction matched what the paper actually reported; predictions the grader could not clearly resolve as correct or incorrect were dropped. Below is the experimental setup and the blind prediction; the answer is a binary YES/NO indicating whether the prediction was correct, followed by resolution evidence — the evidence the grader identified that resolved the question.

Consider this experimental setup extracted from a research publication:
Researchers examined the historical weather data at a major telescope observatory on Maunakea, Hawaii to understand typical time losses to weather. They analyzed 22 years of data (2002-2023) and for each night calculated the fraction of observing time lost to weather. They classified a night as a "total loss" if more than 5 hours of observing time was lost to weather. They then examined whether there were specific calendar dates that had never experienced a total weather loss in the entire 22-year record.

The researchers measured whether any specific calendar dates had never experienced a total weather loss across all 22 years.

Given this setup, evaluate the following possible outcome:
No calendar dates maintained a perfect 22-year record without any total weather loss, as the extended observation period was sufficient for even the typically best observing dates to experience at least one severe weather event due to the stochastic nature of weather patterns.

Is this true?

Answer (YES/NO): NO